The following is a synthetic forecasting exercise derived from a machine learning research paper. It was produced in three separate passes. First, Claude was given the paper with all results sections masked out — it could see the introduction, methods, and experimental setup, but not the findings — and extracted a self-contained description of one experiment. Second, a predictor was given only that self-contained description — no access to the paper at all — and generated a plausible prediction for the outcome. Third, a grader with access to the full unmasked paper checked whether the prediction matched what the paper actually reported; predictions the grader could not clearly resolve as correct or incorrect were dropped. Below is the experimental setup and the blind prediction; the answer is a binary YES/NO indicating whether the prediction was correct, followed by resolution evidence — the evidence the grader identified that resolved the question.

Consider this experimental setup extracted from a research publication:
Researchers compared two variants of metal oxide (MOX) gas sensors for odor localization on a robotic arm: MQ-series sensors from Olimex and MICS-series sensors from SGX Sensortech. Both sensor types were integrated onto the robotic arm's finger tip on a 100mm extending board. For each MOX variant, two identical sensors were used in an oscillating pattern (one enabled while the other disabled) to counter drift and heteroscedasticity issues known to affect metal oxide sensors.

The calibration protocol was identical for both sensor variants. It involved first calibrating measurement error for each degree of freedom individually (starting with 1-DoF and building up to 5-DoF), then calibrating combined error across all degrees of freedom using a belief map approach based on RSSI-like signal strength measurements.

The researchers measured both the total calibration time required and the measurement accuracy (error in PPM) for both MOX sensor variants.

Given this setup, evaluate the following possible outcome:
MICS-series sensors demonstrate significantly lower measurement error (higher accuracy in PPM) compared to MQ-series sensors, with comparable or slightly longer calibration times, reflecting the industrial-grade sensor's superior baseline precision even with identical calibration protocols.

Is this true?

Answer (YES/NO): NO